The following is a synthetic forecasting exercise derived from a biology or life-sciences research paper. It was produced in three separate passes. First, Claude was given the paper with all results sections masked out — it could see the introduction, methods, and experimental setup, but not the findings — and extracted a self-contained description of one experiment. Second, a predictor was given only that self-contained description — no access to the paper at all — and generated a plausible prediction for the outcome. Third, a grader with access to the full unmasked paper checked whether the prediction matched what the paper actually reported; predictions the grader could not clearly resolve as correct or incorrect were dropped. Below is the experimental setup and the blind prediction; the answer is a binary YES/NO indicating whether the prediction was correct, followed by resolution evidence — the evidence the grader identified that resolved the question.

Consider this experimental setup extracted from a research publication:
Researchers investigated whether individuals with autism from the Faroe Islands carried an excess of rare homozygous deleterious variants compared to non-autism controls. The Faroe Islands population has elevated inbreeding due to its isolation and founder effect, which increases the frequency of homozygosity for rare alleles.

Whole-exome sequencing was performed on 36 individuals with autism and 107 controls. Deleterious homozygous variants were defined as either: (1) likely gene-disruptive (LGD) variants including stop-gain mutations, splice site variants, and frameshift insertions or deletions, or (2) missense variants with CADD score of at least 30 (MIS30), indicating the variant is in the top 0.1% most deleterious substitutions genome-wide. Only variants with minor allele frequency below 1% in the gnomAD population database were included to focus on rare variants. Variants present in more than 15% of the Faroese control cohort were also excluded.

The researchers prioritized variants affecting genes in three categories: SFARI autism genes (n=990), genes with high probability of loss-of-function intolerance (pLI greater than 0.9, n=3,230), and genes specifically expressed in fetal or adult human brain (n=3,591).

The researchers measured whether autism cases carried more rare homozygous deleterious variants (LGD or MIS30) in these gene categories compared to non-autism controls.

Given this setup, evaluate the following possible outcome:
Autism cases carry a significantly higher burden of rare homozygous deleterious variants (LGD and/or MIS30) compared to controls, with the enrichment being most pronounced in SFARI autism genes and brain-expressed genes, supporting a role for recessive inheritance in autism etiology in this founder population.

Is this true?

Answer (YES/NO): NO